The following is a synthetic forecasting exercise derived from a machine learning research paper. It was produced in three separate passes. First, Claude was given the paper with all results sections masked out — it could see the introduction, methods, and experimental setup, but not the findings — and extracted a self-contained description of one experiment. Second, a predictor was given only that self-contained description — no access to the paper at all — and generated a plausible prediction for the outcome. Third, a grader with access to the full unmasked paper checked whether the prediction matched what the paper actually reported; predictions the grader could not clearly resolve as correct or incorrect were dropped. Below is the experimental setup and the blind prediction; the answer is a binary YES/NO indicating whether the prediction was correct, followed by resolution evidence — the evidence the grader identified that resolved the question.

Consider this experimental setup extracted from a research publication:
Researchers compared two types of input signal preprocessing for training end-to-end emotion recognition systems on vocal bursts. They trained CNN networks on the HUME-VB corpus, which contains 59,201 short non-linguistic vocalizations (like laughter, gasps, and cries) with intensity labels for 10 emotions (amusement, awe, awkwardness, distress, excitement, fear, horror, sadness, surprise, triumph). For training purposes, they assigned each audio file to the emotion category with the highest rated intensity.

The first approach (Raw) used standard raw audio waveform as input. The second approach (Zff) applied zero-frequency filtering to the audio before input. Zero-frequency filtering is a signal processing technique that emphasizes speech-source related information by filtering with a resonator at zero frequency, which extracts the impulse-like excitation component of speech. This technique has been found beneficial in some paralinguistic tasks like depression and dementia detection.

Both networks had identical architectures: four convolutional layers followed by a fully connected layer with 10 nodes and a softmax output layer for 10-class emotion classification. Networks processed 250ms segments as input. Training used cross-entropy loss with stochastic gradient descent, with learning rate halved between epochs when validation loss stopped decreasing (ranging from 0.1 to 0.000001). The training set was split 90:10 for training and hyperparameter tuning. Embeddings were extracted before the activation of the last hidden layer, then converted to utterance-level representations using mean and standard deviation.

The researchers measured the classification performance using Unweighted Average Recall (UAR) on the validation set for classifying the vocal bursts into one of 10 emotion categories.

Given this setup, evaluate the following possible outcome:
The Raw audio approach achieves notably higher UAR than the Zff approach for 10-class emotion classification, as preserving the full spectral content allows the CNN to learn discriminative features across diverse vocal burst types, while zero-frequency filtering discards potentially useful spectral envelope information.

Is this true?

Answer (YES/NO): YES